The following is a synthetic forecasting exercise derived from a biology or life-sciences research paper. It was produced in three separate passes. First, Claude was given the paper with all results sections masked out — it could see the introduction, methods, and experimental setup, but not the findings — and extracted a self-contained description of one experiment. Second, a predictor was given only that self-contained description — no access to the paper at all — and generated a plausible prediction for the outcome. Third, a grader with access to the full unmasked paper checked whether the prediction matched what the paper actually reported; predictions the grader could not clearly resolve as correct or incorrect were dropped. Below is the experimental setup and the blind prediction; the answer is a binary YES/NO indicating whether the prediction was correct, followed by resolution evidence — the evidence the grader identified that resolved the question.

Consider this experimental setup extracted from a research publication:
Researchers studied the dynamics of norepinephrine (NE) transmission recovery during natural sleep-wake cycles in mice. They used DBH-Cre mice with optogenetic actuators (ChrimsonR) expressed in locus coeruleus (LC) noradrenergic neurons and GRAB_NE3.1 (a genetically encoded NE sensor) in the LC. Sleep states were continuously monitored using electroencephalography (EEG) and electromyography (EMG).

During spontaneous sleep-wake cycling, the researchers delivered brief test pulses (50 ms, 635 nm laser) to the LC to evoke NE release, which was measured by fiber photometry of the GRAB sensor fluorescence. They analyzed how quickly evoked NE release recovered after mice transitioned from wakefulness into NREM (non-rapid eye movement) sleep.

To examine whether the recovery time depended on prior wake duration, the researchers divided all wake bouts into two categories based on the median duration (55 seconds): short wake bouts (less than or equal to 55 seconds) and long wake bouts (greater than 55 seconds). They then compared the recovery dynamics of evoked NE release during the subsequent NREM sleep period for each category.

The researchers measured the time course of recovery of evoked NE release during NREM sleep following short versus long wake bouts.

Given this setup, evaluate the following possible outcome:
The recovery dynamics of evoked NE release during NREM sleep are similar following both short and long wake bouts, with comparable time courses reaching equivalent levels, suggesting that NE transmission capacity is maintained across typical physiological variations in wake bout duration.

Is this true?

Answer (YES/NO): NO